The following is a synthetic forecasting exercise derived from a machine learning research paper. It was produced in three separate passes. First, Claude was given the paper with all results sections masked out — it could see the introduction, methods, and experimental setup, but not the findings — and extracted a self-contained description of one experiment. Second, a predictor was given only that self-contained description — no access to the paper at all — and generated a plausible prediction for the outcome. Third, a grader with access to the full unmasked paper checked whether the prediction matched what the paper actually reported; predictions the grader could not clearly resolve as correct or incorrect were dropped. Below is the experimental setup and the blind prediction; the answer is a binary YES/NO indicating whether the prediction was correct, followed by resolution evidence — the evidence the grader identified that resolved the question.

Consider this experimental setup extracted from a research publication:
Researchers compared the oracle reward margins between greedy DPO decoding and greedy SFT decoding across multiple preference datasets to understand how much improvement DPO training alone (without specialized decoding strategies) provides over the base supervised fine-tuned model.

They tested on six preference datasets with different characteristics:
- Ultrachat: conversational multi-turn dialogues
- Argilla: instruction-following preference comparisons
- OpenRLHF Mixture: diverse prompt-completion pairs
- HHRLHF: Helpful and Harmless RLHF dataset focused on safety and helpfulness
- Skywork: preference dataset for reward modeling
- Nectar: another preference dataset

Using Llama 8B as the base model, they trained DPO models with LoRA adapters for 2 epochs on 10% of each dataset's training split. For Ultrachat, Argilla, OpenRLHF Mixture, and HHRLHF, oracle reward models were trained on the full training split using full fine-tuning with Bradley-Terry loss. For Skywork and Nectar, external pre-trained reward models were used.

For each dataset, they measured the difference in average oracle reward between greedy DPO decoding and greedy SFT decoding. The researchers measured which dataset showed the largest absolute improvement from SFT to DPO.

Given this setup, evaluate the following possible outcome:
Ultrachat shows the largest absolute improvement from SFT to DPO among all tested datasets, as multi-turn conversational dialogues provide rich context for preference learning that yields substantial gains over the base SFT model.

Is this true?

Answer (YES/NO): NO